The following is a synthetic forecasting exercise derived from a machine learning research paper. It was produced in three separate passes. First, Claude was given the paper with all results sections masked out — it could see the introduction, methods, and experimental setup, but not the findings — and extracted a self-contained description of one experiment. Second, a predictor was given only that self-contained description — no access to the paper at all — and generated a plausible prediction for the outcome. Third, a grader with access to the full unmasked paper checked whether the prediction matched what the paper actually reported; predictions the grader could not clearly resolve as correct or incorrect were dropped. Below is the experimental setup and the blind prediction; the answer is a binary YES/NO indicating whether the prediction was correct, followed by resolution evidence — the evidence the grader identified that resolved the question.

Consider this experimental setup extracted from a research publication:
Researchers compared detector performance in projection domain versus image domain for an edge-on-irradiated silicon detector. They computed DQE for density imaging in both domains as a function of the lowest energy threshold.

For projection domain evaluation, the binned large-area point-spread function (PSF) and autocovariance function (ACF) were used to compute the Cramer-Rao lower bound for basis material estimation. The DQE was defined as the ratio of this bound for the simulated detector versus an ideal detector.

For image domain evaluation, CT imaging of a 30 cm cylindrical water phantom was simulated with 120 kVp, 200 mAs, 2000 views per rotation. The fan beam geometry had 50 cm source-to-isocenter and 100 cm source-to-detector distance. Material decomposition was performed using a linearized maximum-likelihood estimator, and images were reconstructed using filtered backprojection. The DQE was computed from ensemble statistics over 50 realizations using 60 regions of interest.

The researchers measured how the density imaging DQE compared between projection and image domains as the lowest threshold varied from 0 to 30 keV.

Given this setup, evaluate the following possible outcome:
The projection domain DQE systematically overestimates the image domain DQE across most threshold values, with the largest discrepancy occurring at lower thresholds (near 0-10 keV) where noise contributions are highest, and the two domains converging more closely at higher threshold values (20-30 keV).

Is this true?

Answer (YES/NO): NO